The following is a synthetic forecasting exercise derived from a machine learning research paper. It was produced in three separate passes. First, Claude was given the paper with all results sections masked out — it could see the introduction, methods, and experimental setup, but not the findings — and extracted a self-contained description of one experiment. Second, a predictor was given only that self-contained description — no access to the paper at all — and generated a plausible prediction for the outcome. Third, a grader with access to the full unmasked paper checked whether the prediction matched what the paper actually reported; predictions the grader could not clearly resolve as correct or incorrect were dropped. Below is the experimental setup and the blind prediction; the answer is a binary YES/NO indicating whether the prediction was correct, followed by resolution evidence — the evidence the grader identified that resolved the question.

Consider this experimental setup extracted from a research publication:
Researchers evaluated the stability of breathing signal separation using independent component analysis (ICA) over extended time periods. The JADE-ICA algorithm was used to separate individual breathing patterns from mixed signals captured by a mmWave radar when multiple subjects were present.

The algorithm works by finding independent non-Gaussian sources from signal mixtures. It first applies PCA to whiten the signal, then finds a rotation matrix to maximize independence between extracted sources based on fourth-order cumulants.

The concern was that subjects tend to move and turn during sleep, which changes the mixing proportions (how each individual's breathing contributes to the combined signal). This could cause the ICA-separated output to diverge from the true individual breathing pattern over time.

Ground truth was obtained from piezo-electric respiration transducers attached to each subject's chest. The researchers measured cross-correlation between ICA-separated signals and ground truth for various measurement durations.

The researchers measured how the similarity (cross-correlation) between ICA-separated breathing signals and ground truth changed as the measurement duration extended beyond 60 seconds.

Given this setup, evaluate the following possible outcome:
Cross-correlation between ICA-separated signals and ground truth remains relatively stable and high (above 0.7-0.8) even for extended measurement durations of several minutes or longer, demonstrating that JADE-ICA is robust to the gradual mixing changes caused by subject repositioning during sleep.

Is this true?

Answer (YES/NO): NO